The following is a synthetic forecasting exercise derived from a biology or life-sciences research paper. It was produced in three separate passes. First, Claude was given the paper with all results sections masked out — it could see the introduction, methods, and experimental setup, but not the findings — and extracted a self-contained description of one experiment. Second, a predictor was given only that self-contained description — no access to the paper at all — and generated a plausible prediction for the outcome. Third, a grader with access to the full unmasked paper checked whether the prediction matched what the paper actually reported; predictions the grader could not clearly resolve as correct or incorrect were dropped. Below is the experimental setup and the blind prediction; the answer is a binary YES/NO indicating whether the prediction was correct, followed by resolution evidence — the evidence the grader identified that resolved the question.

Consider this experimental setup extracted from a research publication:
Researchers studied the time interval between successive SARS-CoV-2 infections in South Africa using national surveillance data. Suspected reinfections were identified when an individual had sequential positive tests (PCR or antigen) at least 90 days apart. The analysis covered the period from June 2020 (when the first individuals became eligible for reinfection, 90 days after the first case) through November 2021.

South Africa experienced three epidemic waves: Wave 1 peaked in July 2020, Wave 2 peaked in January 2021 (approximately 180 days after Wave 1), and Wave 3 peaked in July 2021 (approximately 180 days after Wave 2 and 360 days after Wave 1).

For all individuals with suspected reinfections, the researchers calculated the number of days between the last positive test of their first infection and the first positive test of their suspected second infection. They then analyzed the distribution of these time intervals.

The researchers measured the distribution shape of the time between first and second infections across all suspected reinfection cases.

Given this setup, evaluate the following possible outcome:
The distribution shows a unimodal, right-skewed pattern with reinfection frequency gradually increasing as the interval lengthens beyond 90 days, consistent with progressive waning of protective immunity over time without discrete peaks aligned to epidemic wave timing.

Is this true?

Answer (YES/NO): NO